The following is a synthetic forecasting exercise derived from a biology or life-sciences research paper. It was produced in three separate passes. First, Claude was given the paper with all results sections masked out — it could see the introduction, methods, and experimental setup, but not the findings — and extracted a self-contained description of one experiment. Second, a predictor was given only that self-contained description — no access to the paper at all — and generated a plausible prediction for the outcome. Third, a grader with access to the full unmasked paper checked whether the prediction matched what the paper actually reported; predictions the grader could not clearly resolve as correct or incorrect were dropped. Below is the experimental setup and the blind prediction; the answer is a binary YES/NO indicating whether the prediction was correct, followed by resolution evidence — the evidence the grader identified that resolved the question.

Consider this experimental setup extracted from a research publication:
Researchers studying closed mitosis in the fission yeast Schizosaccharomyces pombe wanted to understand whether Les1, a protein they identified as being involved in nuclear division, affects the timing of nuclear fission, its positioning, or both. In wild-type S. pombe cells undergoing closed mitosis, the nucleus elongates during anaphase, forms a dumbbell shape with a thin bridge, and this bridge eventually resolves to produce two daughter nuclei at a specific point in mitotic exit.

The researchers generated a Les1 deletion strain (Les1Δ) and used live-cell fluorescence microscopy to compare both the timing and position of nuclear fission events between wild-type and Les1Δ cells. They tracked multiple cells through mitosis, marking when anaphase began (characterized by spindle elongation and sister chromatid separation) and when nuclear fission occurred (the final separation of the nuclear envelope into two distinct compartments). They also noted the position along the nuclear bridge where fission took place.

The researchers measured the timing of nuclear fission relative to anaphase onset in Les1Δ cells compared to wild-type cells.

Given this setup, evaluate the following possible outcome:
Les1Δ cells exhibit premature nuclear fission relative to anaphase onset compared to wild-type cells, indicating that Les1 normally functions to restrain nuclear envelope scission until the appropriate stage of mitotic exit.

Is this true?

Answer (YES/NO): NO